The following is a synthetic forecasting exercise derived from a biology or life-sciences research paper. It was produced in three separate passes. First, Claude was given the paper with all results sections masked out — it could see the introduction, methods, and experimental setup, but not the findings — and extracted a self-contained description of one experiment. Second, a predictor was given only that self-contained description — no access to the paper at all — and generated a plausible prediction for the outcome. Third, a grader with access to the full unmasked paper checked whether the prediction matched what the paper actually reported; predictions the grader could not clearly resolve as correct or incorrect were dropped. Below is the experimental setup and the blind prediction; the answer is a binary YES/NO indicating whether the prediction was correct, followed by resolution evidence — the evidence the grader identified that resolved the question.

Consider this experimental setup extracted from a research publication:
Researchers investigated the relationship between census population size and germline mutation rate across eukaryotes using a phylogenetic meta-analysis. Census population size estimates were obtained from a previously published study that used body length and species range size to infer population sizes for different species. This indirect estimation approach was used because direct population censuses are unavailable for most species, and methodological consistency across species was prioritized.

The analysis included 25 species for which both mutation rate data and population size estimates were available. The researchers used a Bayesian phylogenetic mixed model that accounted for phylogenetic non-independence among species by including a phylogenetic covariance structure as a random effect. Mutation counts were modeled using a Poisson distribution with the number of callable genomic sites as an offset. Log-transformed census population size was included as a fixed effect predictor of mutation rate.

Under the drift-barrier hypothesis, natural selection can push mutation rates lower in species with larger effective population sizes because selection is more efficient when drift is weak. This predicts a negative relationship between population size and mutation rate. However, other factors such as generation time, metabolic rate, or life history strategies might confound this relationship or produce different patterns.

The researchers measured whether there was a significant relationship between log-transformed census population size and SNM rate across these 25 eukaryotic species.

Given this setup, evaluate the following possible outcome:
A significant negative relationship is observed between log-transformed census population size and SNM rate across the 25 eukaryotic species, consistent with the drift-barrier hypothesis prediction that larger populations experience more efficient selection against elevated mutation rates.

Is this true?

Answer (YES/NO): NO